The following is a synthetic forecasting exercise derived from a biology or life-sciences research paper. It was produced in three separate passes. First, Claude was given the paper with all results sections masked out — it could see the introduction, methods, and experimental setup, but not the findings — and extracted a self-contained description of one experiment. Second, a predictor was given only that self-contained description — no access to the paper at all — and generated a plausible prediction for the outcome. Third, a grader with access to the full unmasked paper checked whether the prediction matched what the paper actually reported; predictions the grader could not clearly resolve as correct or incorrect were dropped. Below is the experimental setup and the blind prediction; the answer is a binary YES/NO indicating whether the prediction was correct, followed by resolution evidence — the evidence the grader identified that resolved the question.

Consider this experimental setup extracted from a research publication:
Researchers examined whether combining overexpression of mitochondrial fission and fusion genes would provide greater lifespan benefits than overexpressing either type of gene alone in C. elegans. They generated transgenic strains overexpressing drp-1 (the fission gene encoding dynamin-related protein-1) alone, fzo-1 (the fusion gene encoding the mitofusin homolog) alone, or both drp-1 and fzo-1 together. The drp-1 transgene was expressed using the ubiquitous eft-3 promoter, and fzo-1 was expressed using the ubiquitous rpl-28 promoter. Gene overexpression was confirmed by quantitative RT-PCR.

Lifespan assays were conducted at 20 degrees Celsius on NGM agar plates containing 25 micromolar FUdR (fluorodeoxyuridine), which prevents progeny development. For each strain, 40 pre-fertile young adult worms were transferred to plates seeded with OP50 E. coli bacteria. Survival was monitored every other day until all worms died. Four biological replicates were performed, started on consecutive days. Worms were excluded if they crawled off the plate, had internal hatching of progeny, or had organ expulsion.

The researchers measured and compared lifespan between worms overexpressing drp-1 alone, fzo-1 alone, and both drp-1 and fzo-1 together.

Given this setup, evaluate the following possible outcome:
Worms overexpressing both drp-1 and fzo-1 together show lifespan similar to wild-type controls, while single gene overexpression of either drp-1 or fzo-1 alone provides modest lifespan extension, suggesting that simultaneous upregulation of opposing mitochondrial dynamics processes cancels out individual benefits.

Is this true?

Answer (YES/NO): NO